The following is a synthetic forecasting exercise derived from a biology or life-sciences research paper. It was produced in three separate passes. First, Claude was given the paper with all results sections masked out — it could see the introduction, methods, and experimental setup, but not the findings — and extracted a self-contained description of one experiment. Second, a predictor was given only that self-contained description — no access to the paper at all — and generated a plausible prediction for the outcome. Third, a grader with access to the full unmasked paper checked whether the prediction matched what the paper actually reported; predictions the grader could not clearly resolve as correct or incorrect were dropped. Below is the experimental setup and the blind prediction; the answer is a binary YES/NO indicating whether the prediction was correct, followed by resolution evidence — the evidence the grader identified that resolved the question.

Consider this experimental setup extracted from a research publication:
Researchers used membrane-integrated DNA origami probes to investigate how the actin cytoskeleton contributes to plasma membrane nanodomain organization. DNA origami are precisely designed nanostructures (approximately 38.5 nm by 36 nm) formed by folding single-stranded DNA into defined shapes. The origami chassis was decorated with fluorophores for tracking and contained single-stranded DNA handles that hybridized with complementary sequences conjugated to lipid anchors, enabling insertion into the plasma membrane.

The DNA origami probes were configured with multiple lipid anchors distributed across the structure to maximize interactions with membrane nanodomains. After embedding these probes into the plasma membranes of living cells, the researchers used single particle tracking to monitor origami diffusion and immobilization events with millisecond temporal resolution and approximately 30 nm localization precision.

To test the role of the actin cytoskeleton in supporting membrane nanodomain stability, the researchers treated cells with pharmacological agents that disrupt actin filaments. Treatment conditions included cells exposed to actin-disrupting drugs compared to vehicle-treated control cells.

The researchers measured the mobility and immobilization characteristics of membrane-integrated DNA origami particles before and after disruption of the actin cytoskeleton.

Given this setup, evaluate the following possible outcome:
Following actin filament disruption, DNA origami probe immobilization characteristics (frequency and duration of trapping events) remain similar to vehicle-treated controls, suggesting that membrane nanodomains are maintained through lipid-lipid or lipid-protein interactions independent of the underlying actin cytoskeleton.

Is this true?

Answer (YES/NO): NO